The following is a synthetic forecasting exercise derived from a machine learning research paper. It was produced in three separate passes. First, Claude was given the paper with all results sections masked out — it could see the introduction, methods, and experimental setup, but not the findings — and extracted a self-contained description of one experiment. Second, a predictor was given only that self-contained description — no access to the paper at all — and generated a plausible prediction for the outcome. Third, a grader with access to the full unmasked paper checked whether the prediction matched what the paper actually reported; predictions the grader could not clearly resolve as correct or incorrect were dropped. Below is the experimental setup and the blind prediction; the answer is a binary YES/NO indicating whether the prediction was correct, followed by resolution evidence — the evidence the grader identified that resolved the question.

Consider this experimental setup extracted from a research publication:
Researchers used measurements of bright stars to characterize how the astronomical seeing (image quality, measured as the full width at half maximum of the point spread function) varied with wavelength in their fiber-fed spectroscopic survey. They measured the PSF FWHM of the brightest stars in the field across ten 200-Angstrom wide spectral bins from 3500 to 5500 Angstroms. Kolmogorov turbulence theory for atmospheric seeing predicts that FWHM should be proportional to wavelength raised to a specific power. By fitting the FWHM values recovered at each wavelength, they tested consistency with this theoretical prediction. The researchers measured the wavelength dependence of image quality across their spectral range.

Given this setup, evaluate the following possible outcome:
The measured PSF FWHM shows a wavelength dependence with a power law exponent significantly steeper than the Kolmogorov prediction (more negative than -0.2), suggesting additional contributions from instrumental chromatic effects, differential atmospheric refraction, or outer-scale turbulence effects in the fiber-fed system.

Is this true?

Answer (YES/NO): NO